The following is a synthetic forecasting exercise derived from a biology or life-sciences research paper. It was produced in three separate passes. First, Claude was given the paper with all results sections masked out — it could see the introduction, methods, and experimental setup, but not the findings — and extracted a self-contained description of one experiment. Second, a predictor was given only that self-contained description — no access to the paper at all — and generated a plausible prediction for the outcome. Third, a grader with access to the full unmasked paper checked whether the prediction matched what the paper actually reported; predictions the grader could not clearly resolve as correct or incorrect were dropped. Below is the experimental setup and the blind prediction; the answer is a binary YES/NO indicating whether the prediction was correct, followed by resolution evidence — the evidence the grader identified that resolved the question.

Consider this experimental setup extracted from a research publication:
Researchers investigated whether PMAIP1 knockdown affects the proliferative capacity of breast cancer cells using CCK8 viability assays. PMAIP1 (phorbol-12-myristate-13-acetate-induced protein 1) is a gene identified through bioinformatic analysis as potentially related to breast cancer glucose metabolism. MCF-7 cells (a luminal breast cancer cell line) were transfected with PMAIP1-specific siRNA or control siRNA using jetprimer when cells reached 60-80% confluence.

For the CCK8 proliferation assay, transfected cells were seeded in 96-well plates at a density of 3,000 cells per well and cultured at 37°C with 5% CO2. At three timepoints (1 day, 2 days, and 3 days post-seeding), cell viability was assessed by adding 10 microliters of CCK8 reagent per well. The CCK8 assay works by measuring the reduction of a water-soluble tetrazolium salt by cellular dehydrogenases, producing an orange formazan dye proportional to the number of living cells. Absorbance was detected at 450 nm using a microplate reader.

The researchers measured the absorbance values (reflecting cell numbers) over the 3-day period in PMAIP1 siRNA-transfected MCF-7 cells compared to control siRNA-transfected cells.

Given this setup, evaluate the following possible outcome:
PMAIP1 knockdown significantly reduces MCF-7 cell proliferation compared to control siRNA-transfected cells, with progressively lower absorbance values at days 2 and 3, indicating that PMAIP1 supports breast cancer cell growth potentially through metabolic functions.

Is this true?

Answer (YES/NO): NO